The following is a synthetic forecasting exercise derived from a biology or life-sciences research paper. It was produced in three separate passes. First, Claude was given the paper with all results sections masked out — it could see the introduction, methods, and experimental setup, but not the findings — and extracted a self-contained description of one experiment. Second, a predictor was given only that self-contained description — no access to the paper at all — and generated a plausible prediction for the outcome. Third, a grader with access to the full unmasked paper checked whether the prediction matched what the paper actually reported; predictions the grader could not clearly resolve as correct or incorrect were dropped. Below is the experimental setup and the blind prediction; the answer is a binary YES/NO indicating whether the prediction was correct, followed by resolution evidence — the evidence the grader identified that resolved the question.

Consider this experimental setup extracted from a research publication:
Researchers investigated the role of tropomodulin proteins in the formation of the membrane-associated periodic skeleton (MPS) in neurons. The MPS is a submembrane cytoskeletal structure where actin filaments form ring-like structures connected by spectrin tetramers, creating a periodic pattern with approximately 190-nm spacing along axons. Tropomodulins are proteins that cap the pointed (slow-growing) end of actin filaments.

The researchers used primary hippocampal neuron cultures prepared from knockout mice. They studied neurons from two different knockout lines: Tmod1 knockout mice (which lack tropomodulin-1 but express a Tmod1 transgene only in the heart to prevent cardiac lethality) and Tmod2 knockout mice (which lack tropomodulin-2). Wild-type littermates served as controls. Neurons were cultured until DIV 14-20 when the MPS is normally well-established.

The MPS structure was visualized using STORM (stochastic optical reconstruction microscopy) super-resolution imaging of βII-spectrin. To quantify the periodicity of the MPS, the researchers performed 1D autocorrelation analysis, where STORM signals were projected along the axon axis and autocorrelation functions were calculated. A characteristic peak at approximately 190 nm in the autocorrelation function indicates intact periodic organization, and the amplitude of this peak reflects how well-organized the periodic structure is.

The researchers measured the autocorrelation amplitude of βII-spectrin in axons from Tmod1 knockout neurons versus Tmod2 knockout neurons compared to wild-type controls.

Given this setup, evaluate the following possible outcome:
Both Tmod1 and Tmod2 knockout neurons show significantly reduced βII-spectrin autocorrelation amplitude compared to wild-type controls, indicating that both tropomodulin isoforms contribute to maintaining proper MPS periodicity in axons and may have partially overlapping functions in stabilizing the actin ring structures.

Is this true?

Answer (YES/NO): NO